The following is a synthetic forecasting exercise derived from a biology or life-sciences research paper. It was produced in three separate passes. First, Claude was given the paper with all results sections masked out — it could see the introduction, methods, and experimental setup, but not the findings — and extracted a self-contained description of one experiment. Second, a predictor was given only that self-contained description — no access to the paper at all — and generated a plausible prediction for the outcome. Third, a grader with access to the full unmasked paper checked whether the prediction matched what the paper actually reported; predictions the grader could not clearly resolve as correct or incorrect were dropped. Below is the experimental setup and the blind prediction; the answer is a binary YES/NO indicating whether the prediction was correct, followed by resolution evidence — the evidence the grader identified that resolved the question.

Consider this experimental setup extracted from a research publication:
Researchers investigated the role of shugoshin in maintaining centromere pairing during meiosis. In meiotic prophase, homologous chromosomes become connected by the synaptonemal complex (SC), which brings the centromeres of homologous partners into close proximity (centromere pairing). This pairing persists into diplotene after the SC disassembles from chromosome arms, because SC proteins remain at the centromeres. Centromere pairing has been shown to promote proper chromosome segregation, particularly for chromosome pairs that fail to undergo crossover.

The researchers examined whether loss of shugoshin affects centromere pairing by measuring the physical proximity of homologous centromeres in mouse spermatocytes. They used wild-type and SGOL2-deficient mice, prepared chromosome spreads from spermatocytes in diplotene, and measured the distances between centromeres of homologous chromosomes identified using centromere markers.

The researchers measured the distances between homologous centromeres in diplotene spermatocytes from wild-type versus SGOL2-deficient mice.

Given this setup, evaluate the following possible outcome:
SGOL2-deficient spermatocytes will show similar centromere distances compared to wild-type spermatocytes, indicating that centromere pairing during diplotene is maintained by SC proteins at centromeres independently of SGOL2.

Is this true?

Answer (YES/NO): NO